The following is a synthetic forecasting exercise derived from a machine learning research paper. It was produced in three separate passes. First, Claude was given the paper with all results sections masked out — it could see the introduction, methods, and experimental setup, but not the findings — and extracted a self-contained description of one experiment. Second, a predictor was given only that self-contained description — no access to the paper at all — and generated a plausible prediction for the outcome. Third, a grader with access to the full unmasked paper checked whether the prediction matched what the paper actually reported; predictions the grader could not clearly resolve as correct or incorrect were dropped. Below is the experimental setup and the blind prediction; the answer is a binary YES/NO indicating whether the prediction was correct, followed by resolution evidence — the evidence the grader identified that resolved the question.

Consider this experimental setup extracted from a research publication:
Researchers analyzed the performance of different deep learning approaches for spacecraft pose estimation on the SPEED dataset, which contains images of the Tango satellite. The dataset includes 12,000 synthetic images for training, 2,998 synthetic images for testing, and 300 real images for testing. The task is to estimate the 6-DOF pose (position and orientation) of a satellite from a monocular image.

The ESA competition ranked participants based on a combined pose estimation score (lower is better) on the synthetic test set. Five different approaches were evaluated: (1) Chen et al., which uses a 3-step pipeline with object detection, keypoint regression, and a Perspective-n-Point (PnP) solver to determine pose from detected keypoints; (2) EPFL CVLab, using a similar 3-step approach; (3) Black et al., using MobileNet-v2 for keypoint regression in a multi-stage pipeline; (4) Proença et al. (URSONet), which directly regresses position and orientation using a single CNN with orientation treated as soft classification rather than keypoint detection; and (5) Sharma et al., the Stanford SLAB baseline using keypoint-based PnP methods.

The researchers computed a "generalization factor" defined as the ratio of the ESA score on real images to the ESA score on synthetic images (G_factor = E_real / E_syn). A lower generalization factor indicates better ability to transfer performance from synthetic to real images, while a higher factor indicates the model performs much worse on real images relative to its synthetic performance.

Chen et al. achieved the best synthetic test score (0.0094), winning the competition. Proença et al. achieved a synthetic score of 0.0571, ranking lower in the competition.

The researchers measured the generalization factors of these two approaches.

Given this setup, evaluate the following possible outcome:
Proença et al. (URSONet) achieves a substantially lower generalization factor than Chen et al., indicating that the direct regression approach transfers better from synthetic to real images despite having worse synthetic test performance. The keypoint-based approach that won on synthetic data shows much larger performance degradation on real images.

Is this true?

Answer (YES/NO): YES